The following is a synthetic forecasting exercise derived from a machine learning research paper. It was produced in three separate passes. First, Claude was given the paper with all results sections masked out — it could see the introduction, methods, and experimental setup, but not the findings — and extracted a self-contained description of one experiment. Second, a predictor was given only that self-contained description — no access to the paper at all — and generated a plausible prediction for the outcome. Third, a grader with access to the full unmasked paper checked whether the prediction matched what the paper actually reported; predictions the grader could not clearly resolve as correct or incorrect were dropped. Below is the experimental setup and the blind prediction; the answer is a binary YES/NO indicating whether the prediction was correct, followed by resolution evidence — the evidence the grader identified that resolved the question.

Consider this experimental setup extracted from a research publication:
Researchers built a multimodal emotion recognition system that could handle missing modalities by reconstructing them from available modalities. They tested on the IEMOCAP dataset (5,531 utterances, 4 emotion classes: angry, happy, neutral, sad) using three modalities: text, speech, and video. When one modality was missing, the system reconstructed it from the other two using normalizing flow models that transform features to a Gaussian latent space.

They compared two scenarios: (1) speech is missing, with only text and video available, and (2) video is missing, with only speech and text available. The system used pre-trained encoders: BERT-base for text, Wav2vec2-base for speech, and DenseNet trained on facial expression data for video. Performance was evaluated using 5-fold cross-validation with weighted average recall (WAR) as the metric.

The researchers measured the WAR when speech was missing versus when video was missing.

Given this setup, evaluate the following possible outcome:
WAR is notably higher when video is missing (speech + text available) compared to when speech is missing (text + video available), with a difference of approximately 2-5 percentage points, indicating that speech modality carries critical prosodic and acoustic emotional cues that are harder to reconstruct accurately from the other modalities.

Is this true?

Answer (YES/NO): NO